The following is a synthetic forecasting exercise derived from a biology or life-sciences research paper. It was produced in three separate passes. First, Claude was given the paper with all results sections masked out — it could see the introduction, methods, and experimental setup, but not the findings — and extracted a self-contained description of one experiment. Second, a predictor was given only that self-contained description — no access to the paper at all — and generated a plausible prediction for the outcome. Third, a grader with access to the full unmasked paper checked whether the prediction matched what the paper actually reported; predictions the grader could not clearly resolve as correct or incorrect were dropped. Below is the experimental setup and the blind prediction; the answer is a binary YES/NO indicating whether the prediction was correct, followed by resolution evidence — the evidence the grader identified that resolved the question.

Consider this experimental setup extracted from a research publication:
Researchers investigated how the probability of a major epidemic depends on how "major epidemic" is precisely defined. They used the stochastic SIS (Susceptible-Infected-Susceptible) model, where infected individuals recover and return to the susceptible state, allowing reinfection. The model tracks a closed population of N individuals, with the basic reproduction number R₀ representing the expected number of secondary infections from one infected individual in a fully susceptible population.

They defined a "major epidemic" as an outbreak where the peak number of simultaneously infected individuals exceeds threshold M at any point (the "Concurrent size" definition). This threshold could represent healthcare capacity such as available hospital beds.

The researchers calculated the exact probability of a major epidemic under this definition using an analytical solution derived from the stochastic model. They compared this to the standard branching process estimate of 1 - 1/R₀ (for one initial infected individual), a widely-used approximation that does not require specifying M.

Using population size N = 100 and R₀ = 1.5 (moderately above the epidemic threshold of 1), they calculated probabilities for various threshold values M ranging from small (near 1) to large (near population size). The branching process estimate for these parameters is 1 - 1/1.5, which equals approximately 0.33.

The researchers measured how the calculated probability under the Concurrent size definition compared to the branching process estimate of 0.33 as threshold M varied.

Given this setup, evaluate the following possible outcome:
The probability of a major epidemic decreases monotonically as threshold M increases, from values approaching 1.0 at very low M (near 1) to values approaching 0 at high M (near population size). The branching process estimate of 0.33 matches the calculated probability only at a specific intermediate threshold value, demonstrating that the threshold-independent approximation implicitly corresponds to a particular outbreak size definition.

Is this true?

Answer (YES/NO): YES